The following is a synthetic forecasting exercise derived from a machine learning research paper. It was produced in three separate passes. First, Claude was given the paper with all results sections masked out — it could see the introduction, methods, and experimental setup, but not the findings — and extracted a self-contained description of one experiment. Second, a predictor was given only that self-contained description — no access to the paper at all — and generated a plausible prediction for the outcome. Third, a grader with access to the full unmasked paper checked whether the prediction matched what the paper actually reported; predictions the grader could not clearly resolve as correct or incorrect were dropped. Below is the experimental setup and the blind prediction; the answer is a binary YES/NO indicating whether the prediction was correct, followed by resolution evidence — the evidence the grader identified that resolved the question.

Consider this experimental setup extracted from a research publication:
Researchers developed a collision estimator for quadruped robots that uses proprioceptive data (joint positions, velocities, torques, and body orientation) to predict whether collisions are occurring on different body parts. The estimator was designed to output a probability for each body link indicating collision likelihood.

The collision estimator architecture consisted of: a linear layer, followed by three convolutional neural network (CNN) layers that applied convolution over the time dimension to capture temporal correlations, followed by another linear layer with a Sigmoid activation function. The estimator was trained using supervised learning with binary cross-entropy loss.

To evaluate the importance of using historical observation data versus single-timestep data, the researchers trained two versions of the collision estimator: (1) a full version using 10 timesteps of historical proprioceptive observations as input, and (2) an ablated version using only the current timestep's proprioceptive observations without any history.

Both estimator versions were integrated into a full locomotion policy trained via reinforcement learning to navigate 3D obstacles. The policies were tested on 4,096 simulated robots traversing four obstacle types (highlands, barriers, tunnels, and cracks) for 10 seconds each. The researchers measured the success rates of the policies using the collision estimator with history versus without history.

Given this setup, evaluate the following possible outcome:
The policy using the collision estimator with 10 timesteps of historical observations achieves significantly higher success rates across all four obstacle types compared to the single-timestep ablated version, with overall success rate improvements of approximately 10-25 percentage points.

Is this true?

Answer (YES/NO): NO